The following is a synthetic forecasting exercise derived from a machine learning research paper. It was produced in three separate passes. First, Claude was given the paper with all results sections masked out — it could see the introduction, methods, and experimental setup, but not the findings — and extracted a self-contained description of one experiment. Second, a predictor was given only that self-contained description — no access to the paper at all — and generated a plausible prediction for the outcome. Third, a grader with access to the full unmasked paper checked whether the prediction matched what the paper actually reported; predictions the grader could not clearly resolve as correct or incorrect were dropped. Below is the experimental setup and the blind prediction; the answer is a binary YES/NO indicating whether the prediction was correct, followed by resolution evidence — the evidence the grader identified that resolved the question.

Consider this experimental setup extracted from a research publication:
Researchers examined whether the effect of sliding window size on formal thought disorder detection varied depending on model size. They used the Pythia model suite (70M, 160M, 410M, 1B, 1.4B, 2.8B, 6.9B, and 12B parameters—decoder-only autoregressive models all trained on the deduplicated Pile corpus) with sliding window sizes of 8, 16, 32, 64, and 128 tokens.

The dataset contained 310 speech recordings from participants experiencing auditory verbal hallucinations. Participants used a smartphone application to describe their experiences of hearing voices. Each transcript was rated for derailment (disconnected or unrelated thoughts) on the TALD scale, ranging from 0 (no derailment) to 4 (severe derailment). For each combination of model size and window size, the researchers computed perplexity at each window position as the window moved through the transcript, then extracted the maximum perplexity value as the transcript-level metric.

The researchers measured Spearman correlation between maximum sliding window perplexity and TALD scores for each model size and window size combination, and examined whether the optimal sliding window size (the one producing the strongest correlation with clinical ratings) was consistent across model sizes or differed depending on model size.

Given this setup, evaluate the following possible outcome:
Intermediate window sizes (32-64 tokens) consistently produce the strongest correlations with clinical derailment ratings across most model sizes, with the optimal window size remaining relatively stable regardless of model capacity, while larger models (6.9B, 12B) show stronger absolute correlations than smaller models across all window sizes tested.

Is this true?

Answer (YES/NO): NO